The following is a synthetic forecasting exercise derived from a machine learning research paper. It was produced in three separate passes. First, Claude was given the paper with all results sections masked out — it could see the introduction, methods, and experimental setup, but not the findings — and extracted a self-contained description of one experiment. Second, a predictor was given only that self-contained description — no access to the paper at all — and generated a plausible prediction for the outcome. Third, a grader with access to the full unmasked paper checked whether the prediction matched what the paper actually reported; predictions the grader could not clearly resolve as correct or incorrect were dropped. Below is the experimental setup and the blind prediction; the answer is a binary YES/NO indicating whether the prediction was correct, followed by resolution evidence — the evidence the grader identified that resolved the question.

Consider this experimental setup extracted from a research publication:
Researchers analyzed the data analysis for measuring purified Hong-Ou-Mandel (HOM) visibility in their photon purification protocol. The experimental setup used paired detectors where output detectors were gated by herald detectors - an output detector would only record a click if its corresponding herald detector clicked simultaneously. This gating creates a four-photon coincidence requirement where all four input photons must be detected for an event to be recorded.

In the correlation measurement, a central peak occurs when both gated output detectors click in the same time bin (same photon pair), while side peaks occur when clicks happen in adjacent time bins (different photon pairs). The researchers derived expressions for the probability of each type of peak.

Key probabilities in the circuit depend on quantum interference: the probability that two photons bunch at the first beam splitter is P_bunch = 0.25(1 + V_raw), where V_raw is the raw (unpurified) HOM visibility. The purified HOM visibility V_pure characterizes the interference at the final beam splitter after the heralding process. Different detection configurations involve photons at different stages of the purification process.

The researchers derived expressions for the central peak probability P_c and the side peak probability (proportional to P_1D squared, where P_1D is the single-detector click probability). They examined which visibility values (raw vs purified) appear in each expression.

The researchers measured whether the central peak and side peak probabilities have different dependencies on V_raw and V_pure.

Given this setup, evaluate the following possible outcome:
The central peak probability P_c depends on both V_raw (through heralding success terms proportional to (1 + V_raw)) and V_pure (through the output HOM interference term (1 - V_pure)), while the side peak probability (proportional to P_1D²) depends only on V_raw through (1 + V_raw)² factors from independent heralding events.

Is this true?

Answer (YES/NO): NO